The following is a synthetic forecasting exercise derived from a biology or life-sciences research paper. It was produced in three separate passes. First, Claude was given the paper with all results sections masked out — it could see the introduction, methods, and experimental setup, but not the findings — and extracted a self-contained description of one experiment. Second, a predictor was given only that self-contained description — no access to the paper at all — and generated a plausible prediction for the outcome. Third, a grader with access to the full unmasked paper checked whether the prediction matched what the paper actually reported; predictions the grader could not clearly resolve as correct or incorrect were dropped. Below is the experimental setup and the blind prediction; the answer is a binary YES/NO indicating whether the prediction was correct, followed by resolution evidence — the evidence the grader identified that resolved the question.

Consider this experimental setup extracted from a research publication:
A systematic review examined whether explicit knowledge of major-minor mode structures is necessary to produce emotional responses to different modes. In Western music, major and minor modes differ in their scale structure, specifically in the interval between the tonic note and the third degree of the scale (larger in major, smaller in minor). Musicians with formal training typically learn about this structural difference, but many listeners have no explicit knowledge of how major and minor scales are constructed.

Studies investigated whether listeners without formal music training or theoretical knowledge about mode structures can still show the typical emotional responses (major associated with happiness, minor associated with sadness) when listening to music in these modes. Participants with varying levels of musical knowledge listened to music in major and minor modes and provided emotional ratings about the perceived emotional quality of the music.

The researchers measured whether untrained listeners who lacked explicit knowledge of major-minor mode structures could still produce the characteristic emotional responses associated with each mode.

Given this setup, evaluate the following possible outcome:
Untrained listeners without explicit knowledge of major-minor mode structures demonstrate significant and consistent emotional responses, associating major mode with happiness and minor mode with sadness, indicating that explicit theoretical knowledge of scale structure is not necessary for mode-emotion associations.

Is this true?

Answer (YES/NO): YES